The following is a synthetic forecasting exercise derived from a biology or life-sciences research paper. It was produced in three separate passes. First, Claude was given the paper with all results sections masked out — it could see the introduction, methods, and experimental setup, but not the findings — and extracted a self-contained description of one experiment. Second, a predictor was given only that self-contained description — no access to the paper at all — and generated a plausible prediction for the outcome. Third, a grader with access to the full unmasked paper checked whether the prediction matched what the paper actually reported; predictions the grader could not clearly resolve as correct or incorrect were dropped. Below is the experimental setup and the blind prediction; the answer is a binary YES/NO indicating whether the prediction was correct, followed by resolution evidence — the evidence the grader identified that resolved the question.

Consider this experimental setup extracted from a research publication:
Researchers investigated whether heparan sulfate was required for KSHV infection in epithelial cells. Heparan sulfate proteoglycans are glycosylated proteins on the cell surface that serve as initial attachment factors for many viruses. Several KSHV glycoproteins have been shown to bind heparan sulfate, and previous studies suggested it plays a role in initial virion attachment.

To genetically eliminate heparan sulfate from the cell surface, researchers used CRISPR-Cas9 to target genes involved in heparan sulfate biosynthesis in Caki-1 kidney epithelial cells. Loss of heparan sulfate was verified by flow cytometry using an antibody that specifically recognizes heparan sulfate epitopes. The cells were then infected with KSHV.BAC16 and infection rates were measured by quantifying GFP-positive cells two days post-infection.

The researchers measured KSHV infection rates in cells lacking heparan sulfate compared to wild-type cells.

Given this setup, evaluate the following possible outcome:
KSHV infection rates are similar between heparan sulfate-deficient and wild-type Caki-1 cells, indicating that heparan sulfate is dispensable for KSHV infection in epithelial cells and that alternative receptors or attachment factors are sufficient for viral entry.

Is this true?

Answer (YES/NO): NO